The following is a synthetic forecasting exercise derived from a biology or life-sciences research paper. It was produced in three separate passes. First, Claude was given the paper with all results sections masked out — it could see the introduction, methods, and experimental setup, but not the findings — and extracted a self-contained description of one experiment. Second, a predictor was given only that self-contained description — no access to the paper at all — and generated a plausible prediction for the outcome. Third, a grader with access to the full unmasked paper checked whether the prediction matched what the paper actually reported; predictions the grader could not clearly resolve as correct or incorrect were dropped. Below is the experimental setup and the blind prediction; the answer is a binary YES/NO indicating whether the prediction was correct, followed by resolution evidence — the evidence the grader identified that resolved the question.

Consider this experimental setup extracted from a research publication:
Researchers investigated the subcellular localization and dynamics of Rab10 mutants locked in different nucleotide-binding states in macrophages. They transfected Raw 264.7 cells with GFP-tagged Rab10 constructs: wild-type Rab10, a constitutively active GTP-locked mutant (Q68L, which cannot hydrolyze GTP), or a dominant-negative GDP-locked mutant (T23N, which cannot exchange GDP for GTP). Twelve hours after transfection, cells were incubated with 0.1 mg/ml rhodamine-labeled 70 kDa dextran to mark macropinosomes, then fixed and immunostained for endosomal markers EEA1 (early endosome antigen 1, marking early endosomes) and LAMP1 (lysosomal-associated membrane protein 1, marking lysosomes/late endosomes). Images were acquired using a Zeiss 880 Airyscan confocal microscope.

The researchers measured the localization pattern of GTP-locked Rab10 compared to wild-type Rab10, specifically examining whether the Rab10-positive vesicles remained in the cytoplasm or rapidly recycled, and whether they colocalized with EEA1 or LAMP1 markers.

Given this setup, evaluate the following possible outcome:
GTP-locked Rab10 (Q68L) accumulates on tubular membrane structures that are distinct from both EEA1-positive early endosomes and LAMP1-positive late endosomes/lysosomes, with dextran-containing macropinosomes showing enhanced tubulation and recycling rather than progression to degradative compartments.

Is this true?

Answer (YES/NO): NO